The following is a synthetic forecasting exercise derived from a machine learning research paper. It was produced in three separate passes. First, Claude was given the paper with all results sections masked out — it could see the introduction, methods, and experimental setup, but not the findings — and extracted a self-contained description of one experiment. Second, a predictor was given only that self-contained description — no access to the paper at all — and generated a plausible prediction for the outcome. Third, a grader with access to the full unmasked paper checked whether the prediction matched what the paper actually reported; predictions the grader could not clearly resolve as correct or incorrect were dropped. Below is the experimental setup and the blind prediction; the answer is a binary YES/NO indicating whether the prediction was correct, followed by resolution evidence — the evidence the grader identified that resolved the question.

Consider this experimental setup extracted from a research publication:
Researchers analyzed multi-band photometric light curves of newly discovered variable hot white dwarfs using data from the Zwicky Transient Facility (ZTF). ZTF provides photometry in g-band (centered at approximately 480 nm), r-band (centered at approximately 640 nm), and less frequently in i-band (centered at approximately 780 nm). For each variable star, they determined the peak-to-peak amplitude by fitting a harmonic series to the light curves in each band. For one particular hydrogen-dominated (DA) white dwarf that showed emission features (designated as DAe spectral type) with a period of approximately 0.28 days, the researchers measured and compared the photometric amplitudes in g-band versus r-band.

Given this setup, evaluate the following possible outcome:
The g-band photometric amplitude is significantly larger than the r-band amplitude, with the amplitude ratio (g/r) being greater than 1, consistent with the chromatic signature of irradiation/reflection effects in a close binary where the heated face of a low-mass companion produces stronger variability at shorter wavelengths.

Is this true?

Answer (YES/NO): NO